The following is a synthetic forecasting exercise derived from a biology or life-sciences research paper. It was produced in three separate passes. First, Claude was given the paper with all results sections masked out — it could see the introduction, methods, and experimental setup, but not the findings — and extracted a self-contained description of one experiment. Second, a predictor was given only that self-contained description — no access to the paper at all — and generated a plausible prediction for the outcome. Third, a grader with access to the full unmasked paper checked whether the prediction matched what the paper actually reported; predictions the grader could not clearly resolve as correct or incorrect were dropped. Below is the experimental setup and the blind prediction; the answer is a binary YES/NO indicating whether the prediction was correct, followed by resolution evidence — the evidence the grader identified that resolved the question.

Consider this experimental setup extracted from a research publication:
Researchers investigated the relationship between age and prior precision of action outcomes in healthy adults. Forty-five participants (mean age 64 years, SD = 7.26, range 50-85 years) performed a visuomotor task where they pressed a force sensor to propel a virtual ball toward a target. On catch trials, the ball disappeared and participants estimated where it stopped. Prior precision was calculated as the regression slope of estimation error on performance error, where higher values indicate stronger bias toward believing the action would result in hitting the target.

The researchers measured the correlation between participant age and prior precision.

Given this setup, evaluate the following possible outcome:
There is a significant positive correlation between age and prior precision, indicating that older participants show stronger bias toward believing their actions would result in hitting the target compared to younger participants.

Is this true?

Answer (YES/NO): YES